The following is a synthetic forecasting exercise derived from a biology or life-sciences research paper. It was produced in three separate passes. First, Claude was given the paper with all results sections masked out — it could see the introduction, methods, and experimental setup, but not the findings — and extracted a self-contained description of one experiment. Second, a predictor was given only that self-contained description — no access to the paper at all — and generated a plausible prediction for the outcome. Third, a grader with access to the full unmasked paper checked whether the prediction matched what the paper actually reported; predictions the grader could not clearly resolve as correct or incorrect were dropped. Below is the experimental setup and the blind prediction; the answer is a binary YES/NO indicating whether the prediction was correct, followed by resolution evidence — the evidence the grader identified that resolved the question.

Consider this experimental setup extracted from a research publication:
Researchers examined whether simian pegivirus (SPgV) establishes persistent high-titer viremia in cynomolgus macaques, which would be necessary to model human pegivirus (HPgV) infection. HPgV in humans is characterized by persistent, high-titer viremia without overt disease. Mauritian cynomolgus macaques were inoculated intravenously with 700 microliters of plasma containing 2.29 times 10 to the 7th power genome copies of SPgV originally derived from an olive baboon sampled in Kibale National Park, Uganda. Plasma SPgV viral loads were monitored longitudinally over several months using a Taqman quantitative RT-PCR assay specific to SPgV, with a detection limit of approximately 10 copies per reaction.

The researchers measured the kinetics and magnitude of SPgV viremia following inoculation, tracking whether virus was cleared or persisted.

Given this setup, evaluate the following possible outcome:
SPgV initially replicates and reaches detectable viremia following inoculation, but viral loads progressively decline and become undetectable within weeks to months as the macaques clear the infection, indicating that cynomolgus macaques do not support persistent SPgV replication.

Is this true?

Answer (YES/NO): NO